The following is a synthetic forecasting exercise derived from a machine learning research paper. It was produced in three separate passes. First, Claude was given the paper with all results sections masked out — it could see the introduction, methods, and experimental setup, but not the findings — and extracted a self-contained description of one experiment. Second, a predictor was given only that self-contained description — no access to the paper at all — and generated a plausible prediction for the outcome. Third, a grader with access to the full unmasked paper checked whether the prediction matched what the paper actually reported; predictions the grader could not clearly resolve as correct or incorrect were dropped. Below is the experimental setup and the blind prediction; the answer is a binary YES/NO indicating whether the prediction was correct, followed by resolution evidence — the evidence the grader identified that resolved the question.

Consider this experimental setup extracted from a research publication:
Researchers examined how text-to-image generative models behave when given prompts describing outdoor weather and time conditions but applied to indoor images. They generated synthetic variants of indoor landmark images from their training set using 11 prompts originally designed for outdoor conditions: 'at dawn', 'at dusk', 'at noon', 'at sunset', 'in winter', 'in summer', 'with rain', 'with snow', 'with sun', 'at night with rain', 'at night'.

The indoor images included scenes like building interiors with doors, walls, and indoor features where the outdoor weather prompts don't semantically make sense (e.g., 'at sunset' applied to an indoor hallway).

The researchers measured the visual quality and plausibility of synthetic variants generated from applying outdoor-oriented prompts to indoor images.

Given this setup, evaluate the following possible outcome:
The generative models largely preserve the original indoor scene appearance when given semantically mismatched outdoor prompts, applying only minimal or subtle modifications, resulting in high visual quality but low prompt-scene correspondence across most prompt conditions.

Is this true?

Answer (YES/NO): NO